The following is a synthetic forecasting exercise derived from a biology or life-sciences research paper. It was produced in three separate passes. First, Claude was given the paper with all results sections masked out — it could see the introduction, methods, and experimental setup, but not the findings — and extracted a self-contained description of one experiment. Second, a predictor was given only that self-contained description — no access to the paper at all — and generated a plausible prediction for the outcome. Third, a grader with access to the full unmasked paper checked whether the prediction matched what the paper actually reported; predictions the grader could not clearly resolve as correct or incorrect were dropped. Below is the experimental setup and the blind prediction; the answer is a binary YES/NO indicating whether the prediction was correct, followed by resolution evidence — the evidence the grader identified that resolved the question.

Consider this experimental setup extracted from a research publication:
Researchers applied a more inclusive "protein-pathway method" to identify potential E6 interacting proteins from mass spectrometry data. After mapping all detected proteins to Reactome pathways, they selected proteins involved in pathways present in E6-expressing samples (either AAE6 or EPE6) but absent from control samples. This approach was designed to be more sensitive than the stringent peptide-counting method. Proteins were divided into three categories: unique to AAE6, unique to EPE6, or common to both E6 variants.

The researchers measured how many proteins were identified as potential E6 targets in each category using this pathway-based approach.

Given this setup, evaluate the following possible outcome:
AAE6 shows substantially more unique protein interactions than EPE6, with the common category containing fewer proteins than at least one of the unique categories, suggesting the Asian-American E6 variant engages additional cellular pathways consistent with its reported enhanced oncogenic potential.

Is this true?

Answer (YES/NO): YES